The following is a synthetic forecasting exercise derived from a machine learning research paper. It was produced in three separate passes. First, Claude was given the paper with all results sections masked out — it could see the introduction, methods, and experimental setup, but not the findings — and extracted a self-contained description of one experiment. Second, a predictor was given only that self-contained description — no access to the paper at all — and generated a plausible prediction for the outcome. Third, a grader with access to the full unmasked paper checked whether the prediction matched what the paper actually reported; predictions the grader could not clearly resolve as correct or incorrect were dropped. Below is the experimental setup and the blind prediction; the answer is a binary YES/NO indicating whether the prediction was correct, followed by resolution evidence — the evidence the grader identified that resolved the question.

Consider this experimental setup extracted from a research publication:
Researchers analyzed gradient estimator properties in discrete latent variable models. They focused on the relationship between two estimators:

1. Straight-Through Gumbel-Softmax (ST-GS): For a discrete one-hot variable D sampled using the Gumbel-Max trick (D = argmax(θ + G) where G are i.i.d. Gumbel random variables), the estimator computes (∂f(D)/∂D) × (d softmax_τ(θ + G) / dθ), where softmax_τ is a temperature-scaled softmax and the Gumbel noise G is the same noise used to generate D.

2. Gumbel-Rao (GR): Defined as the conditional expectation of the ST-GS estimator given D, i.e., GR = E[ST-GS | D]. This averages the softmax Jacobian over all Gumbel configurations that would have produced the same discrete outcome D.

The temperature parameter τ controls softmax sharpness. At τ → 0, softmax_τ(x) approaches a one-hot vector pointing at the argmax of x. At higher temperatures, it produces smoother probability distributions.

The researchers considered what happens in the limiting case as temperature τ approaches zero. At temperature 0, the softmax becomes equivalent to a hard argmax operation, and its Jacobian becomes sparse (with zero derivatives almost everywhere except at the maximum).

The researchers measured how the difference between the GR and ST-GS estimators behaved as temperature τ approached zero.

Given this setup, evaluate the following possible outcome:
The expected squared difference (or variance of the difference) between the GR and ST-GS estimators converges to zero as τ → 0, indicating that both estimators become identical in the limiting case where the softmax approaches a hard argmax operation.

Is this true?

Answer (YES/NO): NO